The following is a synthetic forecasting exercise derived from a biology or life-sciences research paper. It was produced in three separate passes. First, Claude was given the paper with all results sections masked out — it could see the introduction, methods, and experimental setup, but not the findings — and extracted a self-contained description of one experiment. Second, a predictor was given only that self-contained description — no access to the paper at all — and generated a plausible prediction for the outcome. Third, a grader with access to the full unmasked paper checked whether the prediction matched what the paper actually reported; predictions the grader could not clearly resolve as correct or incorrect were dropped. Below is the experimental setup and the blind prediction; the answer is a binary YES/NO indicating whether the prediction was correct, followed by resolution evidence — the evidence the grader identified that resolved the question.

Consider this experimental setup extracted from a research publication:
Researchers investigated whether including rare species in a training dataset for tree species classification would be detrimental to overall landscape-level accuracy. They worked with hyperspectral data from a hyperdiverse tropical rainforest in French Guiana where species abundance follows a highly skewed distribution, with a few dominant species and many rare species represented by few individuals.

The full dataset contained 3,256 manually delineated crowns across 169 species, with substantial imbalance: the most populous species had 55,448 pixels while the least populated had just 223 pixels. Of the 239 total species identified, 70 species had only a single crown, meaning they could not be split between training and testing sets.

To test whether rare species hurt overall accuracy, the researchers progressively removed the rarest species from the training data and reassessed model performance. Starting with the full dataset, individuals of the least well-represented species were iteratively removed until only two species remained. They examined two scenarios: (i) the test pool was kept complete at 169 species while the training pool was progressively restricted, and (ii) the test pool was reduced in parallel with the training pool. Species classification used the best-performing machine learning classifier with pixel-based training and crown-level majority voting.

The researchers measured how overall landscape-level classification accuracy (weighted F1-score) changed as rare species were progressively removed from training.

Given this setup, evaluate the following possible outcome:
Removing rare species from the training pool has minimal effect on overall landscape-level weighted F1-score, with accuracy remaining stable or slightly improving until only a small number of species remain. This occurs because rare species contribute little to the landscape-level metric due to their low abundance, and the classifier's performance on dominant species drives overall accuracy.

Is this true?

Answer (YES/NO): NO